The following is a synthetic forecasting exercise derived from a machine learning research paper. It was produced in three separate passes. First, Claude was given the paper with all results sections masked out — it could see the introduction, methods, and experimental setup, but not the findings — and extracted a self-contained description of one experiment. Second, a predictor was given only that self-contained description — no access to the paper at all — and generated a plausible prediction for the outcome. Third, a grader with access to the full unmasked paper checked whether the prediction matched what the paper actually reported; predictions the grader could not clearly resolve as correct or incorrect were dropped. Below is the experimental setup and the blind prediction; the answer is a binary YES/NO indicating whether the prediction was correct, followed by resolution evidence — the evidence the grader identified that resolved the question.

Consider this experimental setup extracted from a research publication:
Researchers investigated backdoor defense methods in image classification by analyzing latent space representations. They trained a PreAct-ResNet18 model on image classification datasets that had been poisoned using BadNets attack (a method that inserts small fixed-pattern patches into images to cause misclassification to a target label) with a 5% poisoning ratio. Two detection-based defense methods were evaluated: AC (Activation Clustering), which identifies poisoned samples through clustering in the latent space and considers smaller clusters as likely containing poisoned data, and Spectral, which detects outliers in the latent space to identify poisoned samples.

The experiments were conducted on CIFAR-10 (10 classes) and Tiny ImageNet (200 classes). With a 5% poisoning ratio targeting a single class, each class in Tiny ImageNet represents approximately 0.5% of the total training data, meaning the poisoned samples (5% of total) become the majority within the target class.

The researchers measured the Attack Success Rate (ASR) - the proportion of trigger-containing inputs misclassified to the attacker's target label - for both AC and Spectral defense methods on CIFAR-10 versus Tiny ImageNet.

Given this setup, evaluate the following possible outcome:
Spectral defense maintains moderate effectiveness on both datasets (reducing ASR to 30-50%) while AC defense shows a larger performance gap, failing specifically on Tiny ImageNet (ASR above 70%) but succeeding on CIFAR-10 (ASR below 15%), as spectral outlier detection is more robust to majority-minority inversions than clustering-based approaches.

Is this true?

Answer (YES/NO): NO